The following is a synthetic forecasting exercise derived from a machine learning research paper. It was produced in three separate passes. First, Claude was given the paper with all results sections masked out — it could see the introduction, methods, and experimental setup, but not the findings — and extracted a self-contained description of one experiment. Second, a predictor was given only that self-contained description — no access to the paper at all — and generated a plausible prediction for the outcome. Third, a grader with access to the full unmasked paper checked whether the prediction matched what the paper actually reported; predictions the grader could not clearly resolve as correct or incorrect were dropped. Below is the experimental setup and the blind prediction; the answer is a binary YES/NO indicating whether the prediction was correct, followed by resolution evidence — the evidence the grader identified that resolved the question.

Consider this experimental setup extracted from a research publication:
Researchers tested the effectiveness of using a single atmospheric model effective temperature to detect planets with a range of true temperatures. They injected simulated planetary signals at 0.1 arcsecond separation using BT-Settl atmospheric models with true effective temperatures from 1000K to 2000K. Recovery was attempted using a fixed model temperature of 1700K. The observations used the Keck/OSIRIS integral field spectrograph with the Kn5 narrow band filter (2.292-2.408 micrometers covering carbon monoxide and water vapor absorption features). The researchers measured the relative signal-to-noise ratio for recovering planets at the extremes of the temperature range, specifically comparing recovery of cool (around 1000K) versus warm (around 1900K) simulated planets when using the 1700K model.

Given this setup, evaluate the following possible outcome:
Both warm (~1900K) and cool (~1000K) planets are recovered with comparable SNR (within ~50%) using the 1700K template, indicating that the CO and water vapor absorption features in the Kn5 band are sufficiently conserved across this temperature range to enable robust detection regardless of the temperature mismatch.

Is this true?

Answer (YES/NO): NO